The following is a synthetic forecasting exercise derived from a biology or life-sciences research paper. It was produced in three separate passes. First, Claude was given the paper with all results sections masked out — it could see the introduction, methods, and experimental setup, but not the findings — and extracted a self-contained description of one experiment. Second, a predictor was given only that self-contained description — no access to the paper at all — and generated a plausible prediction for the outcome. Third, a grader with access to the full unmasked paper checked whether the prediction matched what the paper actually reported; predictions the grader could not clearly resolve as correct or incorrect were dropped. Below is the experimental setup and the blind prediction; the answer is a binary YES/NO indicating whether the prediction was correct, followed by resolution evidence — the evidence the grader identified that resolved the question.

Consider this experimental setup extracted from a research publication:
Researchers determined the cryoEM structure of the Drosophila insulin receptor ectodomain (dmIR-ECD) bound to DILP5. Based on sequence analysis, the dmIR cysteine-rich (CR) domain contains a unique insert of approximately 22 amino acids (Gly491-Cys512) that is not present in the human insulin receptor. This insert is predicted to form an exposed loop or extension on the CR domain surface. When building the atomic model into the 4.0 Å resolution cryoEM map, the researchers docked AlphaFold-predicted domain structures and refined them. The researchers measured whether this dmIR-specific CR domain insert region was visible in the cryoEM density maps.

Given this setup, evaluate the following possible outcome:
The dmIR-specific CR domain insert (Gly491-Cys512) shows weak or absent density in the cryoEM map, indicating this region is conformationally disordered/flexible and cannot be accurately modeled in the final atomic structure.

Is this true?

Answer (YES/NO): YES